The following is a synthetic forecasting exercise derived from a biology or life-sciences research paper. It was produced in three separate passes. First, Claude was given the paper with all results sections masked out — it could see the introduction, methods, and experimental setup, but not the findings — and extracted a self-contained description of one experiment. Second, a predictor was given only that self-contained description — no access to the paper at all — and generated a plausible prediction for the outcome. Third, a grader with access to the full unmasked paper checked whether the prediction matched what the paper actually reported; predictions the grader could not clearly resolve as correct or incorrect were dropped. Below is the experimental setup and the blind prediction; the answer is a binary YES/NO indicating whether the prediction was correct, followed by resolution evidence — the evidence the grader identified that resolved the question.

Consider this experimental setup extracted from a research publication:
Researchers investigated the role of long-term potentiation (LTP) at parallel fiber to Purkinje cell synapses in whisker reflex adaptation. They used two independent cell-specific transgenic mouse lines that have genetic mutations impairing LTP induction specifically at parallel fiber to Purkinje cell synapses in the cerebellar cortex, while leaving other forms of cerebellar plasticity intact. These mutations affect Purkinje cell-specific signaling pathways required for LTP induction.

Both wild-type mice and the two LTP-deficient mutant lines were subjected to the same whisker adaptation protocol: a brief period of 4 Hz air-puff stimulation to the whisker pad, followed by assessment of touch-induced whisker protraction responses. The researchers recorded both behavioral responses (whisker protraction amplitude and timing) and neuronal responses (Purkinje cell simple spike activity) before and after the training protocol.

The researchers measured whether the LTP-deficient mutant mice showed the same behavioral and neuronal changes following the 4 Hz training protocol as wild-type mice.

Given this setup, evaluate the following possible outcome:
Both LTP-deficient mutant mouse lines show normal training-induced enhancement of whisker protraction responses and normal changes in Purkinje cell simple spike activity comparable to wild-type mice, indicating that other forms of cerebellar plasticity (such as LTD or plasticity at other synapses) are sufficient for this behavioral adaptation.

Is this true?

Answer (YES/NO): NO